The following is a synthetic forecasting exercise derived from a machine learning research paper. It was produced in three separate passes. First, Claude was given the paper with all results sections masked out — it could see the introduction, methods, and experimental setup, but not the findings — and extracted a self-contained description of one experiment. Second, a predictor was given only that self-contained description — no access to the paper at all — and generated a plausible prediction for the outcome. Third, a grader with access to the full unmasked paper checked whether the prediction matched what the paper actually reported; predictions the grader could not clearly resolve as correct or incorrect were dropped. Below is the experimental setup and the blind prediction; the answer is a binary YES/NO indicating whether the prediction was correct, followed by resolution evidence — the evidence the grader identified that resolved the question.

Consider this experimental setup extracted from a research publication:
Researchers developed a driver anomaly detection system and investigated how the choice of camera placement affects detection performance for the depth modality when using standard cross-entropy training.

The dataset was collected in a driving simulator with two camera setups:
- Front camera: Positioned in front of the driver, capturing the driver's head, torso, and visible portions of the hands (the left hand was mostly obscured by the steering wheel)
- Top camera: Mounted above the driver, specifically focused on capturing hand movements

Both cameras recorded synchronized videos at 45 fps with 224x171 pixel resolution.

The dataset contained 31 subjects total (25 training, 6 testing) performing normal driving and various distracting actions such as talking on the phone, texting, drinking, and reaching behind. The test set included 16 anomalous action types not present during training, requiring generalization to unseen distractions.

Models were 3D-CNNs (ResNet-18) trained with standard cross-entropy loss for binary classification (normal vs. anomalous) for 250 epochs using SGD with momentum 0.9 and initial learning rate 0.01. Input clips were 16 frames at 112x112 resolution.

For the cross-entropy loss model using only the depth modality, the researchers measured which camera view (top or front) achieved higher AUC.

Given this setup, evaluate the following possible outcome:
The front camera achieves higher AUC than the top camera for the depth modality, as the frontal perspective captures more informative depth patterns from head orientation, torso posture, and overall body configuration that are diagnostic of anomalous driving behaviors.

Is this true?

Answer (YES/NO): YES